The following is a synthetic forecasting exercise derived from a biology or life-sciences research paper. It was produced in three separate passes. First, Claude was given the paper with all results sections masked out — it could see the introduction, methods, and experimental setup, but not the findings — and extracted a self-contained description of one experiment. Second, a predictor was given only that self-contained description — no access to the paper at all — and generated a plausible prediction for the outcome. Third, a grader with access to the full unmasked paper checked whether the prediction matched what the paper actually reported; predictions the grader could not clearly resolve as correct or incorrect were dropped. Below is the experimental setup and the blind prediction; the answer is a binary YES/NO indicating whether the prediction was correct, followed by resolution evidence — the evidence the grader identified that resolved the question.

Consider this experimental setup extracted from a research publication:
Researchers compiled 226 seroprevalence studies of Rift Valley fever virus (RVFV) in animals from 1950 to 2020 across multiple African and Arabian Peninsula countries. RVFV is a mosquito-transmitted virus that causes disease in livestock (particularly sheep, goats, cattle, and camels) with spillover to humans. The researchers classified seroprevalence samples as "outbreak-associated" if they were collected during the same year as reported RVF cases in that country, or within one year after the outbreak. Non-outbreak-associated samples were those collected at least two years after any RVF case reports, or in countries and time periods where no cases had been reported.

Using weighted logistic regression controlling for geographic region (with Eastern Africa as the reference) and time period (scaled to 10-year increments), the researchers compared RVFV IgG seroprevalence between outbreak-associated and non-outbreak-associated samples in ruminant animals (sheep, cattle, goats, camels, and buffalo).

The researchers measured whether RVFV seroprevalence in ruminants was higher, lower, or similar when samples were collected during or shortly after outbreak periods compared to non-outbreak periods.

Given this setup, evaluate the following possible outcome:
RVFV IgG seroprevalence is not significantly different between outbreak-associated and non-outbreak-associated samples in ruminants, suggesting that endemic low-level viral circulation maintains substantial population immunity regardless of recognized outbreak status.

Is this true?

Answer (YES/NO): NO